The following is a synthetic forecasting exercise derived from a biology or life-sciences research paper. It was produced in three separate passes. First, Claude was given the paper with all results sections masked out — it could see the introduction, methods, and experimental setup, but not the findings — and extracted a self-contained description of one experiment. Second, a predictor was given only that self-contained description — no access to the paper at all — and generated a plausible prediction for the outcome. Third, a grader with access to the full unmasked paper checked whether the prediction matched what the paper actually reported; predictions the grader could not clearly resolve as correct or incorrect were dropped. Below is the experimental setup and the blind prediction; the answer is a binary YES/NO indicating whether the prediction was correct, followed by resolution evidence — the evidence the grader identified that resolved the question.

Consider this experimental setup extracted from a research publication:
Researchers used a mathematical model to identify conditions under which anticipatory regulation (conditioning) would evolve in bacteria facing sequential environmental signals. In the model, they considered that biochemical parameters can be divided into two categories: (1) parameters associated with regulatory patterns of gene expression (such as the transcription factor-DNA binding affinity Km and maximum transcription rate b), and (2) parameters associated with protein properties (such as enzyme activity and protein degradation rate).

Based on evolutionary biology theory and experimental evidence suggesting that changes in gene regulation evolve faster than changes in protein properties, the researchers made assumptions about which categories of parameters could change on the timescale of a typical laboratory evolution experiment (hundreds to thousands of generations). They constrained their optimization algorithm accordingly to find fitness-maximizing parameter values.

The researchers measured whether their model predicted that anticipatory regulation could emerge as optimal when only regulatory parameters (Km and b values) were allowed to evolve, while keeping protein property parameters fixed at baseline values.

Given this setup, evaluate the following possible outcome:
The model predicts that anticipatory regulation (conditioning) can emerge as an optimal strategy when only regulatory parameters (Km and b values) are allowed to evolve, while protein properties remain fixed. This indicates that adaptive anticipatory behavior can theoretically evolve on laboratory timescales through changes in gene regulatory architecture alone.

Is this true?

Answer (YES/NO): YES